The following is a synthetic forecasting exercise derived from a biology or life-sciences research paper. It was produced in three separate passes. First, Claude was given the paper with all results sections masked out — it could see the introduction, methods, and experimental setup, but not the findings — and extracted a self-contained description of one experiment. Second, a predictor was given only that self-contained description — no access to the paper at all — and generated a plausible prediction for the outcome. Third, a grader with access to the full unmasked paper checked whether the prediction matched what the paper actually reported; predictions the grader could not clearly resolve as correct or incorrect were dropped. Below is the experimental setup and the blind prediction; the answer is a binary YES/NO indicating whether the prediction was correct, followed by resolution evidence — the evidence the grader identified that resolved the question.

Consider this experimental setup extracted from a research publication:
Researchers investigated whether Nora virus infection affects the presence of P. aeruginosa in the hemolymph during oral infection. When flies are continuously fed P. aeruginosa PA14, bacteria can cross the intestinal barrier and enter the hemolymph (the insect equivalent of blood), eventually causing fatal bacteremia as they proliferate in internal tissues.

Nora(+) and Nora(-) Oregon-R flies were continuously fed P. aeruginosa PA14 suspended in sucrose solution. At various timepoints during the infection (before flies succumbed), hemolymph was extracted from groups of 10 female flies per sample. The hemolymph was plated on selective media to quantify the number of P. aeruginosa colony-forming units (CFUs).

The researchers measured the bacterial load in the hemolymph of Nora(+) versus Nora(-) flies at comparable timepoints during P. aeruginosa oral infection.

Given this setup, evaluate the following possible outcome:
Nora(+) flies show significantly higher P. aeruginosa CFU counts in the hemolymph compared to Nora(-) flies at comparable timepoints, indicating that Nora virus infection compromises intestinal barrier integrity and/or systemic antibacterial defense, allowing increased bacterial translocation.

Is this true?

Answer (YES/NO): YES